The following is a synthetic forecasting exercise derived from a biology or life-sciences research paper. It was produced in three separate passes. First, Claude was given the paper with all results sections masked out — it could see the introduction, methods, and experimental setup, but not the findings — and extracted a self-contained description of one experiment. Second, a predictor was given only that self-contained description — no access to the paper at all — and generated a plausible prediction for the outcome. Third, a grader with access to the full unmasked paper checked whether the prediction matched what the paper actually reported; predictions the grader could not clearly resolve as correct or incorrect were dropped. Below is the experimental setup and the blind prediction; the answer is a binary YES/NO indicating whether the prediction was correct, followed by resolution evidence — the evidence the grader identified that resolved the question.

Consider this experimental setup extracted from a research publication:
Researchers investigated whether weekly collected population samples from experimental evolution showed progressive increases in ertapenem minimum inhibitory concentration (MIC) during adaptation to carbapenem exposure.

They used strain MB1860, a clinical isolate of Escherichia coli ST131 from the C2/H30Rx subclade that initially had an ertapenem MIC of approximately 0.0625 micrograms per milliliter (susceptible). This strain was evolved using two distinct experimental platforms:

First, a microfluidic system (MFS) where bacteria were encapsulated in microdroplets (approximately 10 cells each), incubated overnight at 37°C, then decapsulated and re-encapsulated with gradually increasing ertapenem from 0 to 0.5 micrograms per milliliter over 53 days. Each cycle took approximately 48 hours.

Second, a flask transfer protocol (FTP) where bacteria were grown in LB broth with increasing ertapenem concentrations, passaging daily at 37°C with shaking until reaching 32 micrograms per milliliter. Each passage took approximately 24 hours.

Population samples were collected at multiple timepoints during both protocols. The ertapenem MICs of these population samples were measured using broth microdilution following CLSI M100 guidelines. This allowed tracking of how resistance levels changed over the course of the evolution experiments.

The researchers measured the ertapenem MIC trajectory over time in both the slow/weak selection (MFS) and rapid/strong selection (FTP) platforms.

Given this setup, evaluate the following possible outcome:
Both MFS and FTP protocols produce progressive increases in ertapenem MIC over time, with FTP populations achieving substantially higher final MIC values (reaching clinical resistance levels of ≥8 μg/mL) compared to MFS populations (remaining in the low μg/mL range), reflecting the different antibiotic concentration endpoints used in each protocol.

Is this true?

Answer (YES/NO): YES